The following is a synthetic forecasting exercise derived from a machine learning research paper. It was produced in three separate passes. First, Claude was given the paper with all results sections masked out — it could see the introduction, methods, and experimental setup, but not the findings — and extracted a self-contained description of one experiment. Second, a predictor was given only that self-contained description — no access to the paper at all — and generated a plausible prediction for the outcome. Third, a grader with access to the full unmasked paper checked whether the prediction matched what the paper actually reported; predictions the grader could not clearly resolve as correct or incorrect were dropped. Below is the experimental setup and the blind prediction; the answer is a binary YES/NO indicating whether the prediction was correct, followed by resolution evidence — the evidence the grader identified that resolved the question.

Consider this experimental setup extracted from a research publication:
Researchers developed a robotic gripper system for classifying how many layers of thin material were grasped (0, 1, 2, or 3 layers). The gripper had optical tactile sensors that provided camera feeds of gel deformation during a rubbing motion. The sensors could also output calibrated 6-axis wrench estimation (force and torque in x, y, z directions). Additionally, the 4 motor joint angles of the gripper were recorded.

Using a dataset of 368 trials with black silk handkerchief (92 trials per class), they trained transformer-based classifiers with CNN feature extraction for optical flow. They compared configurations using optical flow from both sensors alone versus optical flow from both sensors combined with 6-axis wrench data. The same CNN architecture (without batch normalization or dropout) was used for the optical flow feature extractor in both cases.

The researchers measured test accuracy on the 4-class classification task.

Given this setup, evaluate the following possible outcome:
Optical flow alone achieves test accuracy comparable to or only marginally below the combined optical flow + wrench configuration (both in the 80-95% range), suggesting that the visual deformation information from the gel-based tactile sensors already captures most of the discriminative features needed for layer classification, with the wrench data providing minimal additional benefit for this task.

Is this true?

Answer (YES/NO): NO